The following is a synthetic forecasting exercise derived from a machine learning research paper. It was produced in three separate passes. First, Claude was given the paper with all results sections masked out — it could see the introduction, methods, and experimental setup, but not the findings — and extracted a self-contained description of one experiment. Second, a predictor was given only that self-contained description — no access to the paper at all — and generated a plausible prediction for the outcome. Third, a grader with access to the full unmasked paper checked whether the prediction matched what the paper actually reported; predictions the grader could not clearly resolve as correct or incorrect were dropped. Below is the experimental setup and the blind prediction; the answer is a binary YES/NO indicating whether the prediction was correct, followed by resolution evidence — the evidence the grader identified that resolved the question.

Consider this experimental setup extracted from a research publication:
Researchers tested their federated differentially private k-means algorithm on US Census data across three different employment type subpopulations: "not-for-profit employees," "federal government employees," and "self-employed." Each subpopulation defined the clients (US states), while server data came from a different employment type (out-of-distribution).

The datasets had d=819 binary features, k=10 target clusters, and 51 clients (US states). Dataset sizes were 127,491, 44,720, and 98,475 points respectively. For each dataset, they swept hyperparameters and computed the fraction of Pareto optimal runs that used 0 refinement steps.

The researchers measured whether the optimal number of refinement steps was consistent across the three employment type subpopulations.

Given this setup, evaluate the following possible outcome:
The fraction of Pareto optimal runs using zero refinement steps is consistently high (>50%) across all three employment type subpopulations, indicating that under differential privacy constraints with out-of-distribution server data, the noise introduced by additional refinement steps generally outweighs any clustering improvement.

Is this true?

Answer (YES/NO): YES